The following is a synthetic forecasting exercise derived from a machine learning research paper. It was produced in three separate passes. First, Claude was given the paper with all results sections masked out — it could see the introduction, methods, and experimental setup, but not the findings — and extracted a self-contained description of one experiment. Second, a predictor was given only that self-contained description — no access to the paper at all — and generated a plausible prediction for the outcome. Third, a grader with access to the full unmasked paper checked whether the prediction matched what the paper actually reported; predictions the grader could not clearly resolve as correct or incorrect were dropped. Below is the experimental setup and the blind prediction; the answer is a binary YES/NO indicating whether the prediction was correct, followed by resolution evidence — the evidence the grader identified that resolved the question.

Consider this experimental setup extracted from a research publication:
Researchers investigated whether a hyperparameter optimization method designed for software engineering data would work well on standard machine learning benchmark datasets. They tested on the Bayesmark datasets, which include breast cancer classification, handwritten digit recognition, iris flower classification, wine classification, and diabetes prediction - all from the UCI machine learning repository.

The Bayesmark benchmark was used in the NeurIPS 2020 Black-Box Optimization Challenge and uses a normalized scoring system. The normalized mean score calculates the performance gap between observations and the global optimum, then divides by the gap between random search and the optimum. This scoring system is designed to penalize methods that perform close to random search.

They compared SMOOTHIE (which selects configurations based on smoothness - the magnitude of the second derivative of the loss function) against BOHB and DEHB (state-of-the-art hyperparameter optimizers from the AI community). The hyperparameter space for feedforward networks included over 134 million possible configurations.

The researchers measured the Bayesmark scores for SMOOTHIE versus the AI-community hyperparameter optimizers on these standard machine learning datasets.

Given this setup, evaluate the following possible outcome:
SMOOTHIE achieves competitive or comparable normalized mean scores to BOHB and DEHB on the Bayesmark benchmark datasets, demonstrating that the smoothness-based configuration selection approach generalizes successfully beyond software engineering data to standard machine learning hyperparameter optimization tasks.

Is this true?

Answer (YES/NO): NO